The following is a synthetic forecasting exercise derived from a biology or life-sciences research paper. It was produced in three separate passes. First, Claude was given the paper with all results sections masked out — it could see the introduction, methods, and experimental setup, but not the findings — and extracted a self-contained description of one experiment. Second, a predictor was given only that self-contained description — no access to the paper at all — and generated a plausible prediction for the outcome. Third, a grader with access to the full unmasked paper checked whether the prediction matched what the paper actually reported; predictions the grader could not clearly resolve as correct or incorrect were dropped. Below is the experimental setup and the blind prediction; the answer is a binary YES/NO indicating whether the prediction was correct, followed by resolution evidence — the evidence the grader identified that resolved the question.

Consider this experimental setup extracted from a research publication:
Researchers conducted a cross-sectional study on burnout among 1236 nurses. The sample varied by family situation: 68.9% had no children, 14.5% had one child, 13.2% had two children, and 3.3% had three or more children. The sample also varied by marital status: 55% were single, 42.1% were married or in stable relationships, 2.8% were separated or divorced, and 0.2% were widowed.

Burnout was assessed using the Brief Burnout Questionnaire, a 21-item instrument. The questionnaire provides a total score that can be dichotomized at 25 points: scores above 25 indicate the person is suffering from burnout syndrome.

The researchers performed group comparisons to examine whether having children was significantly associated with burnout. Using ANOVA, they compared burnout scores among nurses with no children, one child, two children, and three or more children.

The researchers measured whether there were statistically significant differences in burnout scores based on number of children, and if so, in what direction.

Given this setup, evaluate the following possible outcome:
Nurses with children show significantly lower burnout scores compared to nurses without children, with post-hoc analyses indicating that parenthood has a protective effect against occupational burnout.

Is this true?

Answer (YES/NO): NO